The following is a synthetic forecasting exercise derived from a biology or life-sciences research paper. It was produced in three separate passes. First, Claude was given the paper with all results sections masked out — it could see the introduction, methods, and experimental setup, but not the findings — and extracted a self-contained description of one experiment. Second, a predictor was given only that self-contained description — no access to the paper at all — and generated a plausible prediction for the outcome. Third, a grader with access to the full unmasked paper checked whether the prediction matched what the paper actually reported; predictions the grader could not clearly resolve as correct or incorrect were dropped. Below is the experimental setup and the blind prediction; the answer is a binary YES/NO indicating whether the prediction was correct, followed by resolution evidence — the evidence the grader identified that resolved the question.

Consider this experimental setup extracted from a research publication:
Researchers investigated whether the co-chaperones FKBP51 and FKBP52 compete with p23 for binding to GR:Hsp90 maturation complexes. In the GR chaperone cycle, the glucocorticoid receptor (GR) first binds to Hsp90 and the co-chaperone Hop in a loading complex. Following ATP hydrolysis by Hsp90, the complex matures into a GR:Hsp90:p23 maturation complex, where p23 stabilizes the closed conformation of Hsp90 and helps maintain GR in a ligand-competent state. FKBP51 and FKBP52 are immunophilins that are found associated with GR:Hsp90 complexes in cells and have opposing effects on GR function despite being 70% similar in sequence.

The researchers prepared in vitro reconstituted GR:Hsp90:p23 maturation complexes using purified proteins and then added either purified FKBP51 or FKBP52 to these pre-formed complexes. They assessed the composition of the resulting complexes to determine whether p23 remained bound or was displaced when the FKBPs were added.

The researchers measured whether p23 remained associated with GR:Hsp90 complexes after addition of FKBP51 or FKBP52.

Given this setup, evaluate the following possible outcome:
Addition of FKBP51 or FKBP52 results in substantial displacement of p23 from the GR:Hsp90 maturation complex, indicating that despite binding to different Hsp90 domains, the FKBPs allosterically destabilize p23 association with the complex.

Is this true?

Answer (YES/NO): YES